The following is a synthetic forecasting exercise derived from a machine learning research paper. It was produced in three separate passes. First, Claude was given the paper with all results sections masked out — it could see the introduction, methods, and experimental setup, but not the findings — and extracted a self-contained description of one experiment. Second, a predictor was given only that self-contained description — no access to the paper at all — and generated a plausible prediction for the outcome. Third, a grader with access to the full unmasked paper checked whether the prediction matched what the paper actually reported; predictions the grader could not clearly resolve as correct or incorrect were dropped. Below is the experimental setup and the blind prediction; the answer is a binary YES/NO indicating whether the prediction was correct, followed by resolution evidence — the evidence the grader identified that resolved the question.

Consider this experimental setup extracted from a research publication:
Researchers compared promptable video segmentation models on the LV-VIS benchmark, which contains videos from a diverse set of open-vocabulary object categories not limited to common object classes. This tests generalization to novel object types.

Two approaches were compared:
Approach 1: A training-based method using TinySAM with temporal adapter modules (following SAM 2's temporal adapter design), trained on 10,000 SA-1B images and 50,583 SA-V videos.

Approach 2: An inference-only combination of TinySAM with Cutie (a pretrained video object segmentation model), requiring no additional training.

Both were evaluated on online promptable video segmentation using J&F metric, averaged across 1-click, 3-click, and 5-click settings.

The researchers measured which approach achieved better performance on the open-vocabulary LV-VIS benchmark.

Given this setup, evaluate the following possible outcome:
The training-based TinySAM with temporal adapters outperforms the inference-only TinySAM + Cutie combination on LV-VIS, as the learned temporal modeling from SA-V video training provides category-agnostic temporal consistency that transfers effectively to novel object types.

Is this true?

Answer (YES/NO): NO